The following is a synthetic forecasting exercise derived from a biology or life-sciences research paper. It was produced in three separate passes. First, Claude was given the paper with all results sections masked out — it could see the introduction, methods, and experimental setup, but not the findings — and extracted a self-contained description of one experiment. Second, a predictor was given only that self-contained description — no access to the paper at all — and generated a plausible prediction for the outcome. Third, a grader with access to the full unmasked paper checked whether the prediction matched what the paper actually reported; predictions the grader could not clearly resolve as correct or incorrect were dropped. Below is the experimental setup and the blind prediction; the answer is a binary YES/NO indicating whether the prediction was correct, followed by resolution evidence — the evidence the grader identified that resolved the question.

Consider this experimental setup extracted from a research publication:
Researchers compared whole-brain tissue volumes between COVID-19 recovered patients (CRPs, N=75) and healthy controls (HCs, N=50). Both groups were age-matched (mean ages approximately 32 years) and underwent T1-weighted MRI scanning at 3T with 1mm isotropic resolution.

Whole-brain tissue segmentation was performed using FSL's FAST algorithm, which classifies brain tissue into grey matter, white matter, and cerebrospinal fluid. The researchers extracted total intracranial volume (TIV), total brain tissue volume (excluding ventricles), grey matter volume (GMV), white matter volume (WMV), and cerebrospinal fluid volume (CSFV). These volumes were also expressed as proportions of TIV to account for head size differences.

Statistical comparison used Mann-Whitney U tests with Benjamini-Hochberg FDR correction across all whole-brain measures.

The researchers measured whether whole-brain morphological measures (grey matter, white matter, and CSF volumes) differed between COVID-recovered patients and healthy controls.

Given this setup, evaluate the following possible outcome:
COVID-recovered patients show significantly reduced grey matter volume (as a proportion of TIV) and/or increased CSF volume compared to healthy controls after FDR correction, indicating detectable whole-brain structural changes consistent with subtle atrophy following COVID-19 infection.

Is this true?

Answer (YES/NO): NO